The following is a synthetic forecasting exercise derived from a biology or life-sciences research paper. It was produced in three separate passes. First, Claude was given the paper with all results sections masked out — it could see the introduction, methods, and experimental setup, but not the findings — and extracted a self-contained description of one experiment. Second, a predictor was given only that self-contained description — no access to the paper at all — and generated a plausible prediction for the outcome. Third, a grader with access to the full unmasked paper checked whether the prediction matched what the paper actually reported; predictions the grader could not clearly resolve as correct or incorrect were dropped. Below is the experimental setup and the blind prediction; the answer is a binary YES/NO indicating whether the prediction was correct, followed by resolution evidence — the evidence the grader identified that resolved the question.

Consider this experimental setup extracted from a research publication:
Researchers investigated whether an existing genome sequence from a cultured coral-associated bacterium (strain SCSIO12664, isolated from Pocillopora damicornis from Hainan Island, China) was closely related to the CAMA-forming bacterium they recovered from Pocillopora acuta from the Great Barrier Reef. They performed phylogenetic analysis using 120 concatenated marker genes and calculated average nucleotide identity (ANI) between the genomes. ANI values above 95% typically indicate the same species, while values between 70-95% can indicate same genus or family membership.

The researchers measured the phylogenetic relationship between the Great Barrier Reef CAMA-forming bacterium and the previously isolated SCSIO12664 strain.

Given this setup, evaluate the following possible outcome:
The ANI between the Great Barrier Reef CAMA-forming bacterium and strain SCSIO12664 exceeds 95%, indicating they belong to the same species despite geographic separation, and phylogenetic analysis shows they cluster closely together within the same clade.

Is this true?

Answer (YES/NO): YES